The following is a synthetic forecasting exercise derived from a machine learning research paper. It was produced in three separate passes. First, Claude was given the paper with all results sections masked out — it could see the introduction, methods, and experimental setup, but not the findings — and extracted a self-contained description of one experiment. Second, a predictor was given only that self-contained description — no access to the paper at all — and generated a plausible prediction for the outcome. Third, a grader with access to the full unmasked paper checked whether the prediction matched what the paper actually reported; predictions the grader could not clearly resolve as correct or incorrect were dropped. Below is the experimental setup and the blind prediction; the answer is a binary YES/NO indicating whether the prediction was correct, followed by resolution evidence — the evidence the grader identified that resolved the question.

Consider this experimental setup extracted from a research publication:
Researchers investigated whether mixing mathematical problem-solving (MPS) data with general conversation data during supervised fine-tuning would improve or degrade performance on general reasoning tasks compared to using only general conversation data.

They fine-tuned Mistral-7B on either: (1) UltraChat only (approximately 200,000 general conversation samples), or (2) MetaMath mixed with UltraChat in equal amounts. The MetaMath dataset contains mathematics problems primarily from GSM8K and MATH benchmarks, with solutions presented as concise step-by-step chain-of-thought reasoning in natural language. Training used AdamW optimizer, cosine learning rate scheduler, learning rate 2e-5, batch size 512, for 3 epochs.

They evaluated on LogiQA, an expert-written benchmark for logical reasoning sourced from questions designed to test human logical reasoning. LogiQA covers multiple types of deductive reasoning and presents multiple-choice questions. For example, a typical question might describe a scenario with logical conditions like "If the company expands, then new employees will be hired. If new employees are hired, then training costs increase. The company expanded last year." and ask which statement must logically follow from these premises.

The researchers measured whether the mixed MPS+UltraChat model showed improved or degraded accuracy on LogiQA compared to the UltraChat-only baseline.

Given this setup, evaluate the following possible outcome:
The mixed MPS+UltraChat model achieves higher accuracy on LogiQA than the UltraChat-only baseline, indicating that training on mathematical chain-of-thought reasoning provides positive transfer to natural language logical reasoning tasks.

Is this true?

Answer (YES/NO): NO